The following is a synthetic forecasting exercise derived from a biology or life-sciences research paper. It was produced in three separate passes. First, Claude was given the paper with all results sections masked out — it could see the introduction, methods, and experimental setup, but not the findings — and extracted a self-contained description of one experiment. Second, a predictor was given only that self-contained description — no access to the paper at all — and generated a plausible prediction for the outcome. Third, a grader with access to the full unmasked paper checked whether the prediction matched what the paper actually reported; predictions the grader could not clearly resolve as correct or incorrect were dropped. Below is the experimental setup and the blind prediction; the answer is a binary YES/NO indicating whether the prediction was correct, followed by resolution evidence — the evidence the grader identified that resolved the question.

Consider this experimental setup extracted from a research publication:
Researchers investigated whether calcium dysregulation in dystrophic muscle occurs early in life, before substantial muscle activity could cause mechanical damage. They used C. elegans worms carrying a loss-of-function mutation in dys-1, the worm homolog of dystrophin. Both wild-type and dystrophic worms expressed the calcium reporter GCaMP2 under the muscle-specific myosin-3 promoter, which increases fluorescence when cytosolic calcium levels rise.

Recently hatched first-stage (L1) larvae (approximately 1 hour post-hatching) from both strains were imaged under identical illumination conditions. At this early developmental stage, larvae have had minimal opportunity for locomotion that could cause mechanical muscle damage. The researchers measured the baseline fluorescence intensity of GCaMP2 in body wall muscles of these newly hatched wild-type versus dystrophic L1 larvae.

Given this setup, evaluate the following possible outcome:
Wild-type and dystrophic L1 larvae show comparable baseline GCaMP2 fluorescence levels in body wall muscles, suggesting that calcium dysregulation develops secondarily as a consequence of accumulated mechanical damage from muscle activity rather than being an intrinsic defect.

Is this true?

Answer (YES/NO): NO